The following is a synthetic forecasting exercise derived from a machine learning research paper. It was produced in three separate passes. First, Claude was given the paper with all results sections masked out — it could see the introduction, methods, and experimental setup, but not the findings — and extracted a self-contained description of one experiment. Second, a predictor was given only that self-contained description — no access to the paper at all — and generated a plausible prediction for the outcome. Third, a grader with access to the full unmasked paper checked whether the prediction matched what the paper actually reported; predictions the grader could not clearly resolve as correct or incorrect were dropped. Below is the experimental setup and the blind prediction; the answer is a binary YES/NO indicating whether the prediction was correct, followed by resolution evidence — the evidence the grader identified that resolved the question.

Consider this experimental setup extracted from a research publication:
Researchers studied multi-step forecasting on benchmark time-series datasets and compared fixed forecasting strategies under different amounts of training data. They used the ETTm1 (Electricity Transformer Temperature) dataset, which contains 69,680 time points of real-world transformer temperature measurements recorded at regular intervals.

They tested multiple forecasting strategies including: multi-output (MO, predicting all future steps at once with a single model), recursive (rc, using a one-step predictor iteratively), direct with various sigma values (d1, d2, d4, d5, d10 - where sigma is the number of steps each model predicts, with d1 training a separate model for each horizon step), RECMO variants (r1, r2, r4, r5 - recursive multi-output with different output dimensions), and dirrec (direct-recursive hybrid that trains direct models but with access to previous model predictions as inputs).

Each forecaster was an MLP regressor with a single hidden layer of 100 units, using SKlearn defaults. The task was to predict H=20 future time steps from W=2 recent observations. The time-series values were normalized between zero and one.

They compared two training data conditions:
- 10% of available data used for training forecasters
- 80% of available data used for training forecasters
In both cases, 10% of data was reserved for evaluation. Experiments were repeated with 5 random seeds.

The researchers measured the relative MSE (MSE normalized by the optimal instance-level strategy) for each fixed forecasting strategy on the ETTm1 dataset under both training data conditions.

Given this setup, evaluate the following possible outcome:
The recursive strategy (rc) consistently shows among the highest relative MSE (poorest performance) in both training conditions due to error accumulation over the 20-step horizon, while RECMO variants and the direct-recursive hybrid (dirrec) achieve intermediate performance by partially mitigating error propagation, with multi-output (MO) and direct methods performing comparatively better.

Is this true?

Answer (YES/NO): NO